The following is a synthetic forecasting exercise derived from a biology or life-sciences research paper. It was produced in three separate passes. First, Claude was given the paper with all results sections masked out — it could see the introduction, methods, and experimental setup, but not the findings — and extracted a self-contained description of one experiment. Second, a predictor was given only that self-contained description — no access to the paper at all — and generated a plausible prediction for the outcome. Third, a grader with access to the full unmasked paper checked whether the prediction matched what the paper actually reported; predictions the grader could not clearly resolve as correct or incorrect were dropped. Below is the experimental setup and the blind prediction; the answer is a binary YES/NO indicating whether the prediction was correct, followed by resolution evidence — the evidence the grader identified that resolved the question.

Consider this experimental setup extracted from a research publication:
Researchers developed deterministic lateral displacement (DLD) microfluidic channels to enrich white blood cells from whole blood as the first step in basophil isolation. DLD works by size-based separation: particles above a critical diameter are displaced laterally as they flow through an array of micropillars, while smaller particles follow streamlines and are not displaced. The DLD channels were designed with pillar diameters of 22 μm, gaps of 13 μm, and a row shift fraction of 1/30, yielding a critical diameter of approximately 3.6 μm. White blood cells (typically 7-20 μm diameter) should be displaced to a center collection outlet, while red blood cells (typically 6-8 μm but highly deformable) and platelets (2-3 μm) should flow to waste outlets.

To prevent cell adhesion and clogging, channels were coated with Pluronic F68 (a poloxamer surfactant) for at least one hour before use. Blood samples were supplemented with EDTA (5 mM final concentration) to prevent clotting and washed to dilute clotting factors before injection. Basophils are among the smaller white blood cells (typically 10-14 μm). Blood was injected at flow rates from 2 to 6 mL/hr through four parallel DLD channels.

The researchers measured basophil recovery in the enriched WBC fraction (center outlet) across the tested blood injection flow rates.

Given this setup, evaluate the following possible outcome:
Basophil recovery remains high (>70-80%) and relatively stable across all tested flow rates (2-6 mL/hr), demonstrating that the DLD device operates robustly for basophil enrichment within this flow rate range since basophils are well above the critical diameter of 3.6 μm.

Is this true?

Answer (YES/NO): YES